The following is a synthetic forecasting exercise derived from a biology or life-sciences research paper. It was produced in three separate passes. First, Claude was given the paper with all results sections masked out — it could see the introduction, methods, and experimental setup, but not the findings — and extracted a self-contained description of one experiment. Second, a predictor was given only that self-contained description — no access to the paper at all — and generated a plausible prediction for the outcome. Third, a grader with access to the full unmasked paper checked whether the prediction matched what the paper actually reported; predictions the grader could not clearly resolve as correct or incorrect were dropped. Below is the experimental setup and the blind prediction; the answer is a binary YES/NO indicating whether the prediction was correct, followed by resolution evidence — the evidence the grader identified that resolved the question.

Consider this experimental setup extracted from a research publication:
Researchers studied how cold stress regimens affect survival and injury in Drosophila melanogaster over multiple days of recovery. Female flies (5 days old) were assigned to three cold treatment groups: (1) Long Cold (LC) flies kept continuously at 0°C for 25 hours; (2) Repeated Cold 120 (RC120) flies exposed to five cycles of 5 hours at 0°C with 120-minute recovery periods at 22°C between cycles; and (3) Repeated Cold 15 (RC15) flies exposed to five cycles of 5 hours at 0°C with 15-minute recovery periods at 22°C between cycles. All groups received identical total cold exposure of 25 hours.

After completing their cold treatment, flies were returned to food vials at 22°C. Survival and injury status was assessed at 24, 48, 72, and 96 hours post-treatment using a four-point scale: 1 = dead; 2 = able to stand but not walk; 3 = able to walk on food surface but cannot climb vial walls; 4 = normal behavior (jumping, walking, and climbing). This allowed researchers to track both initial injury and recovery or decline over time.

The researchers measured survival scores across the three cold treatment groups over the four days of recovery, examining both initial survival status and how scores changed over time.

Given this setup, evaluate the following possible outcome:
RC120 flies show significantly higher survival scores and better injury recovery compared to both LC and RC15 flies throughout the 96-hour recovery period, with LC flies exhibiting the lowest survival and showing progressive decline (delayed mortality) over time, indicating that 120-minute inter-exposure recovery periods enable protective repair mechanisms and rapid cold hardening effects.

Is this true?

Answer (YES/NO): NO